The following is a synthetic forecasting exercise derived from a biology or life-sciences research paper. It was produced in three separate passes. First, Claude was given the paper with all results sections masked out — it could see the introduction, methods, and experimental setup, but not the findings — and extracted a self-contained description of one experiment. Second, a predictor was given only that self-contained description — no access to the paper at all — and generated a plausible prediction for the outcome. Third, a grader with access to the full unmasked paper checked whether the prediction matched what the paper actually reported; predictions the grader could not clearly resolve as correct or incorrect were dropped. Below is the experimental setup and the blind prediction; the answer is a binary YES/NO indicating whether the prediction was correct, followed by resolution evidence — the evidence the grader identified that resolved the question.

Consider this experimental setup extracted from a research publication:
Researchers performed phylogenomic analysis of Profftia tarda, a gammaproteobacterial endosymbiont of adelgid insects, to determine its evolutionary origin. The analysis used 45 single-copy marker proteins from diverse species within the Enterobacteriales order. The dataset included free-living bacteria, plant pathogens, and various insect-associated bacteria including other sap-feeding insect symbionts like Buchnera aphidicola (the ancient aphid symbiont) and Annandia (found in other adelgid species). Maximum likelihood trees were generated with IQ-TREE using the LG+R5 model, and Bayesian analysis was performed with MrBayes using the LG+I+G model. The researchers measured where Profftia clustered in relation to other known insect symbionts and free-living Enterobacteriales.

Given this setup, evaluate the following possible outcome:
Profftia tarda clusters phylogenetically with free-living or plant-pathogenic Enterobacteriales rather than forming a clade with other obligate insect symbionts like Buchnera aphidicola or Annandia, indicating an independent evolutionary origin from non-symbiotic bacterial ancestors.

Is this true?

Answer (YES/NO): YES